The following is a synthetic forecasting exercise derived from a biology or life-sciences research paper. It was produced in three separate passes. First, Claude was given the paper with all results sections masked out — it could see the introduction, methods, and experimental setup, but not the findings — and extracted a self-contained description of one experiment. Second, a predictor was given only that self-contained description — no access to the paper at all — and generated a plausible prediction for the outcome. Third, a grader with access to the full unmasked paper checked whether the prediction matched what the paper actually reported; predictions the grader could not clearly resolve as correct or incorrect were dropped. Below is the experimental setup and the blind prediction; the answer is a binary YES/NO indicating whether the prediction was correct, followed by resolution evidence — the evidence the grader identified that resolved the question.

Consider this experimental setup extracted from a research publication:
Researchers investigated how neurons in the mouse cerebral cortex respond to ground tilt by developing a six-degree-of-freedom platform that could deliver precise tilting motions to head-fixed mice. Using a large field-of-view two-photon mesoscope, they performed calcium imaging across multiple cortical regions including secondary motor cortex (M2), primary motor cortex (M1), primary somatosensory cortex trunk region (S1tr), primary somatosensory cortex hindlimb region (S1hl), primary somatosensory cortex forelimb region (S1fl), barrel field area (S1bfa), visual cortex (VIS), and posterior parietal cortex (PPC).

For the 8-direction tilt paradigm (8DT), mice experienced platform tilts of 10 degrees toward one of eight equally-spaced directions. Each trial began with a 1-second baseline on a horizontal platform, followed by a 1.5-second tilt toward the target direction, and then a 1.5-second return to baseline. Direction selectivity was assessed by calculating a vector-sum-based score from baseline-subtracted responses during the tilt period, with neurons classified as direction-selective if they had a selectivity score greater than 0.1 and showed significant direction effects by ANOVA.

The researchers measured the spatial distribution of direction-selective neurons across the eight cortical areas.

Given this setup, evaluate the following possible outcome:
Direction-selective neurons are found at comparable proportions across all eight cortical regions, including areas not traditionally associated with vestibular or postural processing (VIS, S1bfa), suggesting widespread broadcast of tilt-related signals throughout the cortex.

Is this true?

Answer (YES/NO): NO